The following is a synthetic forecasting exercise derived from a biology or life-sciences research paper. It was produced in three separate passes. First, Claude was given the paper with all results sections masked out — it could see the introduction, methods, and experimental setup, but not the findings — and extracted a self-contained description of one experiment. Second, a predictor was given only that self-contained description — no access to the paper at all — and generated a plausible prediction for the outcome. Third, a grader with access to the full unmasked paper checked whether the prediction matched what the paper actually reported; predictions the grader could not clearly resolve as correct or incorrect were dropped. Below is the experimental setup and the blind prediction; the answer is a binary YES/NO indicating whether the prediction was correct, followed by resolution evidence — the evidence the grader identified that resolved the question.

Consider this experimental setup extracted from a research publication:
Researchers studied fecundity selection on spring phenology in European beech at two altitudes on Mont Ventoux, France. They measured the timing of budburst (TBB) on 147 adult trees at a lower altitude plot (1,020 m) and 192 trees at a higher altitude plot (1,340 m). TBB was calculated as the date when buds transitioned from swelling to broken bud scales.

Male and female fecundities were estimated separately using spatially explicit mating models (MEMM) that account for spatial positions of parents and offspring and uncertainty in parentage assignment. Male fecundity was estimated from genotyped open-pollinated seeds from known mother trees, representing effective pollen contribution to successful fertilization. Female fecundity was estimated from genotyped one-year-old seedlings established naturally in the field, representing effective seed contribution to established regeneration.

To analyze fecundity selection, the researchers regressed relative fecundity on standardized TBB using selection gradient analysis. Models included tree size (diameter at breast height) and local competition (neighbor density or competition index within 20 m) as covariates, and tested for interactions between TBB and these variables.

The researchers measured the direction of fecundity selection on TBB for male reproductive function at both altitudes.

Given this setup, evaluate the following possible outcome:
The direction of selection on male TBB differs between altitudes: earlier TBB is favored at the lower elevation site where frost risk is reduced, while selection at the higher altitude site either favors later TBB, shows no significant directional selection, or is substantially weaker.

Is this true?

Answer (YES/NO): NO